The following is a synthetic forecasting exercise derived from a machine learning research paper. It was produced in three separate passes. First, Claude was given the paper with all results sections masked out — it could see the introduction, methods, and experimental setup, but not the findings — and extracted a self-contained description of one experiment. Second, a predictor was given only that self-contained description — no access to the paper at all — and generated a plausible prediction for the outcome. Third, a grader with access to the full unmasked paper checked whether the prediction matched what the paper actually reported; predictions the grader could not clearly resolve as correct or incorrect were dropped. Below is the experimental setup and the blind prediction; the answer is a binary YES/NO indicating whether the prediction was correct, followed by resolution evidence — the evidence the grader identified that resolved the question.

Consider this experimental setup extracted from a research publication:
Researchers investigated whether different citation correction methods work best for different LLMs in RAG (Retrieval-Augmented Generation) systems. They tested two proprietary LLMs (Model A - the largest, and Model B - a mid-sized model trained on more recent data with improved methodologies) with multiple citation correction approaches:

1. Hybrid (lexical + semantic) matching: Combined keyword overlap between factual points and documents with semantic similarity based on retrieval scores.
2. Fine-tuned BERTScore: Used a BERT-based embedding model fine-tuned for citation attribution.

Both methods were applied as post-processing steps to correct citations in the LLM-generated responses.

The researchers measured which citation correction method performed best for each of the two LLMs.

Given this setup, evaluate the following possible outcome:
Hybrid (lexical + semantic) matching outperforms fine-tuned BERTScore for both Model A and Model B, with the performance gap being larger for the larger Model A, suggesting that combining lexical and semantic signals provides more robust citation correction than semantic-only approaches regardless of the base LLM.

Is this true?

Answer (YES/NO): NO